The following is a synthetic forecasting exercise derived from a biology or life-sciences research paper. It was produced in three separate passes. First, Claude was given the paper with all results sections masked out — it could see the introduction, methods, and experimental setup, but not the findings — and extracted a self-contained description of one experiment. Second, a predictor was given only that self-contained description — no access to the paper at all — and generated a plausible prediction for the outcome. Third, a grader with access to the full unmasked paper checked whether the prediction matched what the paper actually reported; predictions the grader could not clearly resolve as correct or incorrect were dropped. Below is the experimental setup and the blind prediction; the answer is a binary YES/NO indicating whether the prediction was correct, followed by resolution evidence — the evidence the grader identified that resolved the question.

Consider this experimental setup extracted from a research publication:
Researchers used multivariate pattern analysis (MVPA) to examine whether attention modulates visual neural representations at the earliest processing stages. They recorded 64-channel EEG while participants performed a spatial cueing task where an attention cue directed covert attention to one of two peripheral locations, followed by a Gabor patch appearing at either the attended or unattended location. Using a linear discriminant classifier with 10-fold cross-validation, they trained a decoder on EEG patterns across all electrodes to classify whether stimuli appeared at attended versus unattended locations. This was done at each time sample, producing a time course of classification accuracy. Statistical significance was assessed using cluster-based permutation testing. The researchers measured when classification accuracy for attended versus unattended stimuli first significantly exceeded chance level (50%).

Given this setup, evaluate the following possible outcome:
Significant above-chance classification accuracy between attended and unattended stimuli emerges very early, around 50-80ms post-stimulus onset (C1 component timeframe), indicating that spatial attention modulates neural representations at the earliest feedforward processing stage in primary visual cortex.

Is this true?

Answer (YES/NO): NO